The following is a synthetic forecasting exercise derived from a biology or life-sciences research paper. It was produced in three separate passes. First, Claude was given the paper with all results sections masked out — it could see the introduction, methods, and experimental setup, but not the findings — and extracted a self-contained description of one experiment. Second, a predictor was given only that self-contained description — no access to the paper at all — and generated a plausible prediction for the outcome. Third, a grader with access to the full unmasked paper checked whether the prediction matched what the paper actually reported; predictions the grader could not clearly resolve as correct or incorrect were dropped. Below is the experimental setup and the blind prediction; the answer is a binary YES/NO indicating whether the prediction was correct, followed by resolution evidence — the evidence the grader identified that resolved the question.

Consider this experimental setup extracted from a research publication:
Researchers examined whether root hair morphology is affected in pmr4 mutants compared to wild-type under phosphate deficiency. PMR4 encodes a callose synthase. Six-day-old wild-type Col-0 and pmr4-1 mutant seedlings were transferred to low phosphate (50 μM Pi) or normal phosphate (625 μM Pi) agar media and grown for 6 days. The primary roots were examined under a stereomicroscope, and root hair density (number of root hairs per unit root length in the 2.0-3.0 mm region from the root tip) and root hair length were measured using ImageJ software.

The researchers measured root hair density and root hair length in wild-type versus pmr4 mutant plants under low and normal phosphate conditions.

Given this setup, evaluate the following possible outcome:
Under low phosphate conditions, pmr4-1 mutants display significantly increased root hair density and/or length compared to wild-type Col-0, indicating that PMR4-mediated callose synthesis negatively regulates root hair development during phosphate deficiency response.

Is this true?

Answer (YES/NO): YES